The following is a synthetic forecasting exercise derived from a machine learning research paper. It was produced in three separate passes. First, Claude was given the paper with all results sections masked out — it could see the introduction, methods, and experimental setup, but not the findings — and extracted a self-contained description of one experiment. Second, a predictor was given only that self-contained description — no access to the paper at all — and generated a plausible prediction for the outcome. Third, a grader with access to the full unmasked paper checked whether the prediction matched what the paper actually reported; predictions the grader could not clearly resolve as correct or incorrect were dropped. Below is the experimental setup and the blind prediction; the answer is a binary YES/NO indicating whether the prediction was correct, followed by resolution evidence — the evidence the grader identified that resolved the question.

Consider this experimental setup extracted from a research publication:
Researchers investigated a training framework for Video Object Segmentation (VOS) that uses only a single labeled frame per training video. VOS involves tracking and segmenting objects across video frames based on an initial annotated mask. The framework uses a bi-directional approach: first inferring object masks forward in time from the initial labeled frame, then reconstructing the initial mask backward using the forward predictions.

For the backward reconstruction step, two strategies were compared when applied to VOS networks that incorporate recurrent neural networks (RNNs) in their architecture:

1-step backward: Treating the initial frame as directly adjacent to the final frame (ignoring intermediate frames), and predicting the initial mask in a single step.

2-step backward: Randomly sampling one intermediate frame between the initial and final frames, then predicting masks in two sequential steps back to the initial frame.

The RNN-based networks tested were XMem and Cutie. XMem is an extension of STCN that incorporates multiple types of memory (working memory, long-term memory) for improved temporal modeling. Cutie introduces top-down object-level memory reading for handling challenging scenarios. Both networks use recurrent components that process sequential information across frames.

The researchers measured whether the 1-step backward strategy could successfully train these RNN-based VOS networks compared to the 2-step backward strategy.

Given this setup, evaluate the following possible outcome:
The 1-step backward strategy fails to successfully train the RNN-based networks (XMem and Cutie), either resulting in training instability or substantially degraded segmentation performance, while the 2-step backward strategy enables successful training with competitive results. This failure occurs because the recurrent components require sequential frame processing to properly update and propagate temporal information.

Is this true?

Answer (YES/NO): YES